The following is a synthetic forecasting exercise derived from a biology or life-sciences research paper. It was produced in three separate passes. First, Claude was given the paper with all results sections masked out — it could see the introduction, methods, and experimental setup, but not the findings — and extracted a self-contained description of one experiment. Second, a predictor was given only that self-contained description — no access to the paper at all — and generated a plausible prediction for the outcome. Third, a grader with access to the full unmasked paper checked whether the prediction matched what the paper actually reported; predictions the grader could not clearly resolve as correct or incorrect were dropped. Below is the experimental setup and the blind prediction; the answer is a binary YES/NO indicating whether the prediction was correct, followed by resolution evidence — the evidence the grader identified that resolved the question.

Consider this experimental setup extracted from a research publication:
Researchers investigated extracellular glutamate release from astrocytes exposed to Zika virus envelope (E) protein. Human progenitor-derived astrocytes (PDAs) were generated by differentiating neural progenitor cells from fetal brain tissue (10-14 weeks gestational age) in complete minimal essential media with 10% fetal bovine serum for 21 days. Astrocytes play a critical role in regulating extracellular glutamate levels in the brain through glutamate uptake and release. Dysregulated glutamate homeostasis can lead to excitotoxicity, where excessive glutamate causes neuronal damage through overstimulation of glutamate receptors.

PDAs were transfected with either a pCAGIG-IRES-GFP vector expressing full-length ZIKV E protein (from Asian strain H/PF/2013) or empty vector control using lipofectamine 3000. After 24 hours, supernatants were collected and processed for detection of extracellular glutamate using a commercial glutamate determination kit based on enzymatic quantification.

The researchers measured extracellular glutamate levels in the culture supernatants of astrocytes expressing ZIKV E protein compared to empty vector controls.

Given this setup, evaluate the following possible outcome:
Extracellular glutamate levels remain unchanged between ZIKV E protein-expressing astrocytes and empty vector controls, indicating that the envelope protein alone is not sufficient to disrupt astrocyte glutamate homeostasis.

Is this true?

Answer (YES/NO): NO